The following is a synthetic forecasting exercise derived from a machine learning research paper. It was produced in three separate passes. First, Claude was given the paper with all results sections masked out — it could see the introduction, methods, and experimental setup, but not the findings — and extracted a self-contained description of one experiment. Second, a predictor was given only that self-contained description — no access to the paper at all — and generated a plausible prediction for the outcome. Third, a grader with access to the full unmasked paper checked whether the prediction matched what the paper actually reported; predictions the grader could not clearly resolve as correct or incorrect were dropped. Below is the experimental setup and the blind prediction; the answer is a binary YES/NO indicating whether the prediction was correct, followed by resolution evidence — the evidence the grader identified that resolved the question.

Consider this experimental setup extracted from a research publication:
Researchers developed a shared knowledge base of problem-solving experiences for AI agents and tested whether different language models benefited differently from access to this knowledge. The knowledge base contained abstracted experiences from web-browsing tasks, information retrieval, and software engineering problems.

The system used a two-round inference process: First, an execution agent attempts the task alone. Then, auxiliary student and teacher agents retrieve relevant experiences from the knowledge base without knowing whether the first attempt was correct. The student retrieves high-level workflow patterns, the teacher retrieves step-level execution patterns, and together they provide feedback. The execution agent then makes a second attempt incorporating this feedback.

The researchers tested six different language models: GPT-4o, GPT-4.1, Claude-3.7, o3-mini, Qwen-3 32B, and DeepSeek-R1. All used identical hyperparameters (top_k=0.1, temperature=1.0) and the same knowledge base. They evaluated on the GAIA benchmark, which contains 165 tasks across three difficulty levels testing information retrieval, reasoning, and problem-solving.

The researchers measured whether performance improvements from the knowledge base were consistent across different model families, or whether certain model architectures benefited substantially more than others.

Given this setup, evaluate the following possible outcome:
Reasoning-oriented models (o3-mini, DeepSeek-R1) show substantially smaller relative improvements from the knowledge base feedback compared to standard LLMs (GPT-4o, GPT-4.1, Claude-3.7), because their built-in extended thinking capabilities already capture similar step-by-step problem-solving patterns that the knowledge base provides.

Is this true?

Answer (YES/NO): NO